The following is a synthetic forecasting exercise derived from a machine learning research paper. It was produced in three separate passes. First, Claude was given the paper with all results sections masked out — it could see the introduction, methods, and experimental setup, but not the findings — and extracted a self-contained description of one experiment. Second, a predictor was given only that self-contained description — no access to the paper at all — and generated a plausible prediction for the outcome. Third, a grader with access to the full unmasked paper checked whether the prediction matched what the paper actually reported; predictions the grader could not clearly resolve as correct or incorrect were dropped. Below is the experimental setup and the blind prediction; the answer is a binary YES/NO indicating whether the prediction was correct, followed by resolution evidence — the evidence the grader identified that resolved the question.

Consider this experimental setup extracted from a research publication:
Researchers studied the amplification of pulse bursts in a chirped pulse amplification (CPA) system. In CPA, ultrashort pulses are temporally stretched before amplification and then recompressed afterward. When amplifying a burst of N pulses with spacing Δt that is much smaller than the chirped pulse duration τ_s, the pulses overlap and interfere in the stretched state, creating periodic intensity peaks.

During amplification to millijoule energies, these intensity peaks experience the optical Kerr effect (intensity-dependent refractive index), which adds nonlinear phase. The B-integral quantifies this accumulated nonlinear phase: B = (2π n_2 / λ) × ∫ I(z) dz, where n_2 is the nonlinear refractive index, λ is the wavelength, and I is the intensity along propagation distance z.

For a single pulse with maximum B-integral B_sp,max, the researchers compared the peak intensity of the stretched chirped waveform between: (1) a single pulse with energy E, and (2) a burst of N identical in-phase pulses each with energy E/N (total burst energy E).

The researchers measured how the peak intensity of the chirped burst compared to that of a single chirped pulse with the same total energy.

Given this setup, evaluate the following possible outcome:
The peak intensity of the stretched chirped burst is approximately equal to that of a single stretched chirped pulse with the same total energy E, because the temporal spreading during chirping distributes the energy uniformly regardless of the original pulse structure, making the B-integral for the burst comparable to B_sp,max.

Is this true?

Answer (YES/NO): NO